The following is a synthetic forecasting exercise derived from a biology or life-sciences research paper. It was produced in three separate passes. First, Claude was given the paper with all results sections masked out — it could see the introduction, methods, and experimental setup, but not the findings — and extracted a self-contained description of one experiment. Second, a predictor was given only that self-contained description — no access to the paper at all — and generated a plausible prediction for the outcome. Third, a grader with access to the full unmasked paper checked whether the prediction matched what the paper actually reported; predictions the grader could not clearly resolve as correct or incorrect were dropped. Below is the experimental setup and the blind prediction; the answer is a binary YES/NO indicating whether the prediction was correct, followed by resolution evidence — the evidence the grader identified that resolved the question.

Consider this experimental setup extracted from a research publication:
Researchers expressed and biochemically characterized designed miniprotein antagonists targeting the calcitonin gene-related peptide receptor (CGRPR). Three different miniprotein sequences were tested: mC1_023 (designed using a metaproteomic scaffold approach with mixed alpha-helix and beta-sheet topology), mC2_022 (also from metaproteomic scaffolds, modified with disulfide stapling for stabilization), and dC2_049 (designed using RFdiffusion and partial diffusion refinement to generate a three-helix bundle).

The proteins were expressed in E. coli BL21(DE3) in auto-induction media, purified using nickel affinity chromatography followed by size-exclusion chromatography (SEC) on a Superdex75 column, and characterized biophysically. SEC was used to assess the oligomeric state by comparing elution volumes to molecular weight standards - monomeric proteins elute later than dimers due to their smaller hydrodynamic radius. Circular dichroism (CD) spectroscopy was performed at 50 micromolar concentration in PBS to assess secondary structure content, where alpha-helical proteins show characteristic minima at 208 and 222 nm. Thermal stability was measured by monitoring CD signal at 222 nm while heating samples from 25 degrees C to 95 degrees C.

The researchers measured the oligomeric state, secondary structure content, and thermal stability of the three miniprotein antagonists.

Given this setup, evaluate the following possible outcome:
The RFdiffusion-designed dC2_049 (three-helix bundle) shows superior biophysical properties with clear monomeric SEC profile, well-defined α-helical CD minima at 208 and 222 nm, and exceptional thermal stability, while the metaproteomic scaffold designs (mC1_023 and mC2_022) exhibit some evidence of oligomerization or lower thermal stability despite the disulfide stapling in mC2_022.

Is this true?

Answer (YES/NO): NO